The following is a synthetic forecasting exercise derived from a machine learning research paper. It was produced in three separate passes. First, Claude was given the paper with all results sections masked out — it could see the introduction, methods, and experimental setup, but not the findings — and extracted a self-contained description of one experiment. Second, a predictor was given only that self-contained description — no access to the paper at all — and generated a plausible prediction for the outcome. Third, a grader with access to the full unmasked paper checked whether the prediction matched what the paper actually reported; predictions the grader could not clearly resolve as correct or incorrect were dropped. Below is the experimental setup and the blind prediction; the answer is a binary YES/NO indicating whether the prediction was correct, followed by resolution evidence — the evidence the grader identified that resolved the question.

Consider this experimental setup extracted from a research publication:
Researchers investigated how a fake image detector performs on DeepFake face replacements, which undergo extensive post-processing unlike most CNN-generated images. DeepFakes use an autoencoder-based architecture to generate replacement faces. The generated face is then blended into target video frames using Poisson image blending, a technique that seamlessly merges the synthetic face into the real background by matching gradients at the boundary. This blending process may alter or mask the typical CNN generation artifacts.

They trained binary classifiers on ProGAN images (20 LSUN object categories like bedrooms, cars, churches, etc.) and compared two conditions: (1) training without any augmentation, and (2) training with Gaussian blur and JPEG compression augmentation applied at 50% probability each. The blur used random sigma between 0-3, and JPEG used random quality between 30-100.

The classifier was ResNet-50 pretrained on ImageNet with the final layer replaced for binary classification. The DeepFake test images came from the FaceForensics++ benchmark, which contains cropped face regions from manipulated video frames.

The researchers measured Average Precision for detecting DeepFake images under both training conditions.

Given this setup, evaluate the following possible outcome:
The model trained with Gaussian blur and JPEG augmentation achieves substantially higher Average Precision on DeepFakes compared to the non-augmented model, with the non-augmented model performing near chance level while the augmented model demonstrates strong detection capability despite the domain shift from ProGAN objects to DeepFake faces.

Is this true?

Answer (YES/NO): NO